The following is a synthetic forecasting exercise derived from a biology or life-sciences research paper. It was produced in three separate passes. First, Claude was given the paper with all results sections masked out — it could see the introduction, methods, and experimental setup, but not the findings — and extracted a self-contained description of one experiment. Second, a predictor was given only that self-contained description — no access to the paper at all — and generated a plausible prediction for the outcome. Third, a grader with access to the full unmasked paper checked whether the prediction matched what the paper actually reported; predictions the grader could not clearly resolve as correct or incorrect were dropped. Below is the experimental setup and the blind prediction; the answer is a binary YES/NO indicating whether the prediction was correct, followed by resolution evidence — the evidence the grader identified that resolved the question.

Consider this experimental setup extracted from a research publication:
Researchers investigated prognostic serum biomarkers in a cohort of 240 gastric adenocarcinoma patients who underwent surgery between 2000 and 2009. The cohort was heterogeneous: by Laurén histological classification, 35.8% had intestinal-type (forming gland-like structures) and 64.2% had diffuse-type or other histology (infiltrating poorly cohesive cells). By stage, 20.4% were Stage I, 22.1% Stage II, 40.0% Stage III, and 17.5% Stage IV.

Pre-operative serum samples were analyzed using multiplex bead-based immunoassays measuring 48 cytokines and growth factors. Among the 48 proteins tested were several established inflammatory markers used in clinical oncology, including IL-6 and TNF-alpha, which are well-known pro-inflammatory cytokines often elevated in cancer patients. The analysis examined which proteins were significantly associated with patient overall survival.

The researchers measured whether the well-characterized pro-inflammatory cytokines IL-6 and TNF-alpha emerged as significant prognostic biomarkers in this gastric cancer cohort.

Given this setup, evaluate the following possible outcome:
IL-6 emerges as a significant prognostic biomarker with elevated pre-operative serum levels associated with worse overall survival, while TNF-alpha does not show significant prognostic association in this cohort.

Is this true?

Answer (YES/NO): NO